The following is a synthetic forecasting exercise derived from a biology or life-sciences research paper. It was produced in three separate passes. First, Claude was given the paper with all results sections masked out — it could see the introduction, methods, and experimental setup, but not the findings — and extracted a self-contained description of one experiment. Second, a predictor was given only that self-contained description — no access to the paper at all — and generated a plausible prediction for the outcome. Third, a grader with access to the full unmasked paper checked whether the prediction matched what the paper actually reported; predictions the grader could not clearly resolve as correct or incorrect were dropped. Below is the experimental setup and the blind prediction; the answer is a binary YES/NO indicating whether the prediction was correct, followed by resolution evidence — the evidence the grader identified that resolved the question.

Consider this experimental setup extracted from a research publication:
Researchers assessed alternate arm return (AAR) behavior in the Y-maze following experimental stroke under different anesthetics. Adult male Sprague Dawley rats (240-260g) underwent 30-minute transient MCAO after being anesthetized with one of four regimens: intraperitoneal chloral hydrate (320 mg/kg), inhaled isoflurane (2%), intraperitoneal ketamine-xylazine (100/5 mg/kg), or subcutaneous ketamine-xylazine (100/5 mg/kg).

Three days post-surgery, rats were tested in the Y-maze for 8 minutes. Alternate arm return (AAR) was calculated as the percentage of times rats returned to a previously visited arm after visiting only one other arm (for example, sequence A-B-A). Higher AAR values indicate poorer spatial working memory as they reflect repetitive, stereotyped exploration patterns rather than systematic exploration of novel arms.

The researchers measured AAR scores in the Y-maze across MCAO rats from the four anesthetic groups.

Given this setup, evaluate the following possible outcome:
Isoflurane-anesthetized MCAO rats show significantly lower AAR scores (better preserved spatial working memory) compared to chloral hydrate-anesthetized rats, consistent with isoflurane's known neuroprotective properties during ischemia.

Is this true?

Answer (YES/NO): NO